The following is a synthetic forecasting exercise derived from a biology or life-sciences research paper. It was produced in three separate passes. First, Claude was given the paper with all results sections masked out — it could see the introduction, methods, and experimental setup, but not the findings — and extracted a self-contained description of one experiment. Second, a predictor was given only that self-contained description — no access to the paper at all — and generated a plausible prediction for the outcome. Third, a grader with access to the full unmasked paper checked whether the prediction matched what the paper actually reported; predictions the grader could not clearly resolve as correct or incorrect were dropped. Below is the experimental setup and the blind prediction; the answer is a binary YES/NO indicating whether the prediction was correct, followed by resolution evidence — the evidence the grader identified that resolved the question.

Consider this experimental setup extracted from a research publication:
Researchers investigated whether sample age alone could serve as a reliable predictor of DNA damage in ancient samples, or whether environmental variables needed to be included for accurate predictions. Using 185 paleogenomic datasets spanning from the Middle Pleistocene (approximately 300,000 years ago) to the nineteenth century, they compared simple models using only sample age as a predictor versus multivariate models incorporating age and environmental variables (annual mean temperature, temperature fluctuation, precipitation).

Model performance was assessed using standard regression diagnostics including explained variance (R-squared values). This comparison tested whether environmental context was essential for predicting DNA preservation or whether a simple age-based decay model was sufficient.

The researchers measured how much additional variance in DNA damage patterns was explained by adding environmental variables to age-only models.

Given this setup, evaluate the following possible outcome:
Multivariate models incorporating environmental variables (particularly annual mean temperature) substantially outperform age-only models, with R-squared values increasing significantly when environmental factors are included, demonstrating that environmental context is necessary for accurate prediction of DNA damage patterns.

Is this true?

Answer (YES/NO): NO